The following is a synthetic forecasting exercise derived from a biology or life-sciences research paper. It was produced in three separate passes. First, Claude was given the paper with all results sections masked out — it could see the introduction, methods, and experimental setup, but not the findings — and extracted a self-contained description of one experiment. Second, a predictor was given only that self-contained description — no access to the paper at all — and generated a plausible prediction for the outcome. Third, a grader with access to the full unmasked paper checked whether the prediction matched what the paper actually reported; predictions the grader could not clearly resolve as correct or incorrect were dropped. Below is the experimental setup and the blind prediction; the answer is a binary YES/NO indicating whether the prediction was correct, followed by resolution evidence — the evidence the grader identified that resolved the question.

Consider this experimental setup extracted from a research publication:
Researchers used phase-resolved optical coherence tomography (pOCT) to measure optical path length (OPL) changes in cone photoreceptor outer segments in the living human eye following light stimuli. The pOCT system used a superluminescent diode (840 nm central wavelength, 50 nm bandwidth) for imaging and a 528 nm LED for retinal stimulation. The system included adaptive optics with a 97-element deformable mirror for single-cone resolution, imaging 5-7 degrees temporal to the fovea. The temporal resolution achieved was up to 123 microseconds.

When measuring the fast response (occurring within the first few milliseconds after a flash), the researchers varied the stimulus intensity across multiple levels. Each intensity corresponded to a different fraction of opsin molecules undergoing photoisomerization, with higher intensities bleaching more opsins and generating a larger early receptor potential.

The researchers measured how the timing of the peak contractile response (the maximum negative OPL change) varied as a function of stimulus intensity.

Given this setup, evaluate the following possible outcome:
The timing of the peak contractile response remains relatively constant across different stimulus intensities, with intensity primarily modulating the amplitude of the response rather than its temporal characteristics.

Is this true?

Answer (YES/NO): NO